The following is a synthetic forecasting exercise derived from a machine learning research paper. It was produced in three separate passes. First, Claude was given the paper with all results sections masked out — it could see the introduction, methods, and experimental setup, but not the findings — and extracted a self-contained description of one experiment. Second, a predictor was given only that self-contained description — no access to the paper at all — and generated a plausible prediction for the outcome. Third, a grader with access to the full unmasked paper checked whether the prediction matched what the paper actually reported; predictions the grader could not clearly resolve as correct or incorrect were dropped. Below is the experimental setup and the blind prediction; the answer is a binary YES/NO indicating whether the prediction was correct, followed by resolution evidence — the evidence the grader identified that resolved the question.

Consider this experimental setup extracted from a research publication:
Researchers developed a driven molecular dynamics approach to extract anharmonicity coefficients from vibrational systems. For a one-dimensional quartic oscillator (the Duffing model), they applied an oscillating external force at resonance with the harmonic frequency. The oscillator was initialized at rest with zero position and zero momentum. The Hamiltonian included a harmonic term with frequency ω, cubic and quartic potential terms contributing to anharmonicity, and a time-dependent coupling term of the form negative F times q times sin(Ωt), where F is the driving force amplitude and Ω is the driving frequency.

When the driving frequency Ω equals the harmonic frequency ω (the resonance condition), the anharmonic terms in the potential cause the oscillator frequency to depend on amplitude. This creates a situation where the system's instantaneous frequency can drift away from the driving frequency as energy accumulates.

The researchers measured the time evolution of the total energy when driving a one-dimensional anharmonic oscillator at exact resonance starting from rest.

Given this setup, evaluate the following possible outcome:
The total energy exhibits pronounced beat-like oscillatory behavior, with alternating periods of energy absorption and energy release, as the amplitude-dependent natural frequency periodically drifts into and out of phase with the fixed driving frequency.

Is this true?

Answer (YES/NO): YES